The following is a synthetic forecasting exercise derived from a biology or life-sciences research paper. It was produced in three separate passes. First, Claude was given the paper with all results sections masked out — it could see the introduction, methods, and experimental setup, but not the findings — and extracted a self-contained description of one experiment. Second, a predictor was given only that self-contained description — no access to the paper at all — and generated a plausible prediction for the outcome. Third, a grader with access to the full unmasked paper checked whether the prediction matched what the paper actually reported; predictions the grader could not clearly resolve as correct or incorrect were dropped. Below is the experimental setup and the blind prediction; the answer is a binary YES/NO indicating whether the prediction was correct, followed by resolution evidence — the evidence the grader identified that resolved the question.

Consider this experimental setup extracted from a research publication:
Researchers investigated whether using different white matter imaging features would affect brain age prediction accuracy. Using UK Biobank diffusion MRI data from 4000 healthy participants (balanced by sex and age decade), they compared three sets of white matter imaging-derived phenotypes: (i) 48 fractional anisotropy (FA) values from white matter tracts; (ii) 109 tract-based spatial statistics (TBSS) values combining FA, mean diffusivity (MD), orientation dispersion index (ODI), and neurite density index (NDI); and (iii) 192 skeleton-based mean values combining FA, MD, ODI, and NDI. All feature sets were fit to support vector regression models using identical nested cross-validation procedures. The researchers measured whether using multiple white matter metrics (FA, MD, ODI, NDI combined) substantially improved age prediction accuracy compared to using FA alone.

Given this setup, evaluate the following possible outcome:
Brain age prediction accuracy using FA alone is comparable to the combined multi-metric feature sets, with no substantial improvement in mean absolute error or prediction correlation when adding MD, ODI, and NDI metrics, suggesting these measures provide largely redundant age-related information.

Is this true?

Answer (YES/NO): NO